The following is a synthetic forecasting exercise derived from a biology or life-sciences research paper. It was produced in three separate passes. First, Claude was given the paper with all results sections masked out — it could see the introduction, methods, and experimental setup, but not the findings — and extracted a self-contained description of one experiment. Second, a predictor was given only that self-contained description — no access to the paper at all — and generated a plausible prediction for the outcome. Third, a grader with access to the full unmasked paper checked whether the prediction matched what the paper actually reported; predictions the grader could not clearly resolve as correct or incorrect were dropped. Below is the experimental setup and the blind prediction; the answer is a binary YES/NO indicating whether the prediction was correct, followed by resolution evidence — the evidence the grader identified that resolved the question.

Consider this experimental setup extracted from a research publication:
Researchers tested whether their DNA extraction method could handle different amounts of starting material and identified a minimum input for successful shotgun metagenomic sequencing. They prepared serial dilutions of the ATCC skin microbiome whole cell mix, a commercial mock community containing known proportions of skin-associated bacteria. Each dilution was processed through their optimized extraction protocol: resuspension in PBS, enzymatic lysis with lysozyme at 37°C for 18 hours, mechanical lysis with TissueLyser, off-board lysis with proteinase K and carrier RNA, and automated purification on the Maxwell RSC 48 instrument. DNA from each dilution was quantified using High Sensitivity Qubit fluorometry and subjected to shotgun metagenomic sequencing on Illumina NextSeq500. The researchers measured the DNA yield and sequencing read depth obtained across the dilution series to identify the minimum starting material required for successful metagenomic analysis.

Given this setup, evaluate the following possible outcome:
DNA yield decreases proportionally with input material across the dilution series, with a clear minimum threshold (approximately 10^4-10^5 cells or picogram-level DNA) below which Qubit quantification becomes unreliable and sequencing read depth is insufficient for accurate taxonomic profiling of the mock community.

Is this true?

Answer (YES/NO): NO